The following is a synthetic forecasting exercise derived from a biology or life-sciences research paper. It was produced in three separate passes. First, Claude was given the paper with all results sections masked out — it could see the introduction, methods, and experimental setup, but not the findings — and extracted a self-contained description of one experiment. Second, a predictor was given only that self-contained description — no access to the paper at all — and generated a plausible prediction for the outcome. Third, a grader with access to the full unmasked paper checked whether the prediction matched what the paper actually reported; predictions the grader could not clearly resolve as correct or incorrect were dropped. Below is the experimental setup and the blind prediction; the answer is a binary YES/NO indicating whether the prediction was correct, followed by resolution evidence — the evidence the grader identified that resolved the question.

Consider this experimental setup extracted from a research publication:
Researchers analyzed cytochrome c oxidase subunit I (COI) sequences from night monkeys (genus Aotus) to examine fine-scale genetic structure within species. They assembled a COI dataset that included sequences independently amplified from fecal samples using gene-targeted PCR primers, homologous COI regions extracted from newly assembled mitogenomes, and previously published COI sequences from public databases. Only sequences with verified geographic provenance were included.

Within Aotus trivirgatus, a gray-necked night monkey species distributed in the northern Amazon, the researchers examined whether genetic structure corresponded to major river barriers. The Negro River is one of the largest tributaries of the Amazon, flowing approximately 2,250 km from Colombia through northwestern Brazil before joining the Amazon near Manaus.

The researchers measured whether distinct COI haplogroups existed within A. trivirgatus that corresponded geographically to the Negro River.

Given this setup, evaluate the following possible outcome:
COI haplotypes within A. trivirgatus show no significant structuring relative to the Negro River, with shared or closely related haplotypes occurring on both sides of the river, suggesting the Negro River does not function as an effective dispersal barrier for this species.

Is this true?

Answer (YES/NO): NO